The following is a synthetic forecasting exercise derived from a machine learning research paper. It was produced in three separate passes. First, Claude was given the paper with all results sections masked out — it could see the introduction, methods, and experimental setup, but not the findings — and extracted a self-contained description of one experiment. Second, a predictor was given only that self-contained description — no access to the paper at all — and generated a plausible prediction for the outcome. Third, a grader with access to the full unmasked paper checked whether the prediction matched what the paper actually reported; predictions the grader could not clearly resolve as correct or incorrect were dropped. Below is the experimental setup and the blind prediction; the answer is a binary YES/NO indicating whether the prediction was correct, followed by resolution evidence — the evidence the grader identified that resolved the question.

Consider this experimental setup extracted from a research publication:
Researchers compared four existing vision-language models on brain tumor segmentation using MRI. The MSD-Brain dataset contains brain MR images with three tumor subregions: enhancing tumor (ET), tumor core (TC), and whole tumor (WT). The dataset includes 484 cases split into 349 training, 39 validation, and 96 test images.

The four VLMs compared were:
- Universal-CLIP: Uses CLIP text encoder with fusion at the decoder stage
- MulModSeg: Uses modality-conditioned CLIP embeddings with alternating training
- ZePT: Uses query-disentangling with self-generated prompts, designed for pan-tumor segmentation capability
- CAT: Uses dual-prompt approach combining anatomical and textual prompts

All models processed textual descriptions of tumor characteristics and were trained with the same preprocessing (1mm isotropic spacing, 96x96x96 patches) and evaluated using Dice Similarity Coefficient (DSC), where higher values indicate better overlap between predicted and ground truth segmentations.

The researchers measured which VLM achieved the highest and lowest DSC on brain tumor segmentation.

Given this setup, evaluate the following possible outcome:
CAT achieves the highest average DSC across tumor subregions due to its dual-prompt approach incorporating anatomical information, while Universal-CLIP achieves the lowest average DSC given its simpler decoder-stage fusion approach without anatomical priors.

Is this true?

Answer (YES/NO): NO